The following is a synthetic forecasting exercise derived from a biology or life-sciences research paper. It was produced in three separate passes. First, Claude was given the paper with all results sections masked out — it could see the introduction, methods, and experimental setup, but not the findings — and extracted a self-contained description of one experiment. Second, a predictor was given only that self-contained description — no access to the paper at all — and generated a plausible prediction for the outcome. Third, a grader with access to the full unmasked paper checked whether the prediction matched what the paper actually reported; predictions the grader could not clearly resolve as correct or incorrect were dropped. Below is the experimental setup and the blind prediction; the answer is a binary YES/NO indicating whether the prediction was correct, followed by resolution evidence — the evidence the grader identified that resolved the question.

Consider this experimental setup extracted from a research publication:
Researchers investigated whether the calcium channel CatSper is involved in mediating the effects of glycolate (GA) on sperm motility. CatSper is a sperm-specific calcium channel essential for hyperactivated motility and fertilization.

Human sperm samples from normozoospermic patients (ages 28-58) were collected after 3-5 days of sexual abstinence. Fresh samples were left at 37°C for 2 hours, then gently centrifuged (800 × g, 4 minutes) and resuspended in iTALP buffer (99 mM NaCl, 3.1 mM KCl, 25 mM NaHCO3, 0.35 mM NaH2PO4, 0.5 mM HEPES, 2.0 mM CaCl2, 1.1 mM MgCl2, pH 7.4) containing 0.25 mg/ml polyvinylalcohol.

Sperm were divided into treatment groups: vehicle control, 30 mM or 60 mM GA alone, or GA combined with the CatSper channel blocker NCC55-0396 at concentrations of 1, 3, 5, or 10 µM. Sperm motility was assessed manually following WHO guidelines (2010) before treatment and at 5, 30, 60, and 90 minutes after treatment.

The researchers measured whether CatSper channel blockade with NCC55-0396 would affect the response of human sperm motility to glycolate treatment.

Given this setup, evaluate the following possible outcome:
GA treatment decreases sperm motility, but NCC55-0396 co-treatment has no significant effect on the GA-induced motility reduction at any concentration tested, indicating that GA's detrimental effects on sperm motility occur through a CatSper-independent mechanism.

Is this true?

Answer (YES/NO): NO